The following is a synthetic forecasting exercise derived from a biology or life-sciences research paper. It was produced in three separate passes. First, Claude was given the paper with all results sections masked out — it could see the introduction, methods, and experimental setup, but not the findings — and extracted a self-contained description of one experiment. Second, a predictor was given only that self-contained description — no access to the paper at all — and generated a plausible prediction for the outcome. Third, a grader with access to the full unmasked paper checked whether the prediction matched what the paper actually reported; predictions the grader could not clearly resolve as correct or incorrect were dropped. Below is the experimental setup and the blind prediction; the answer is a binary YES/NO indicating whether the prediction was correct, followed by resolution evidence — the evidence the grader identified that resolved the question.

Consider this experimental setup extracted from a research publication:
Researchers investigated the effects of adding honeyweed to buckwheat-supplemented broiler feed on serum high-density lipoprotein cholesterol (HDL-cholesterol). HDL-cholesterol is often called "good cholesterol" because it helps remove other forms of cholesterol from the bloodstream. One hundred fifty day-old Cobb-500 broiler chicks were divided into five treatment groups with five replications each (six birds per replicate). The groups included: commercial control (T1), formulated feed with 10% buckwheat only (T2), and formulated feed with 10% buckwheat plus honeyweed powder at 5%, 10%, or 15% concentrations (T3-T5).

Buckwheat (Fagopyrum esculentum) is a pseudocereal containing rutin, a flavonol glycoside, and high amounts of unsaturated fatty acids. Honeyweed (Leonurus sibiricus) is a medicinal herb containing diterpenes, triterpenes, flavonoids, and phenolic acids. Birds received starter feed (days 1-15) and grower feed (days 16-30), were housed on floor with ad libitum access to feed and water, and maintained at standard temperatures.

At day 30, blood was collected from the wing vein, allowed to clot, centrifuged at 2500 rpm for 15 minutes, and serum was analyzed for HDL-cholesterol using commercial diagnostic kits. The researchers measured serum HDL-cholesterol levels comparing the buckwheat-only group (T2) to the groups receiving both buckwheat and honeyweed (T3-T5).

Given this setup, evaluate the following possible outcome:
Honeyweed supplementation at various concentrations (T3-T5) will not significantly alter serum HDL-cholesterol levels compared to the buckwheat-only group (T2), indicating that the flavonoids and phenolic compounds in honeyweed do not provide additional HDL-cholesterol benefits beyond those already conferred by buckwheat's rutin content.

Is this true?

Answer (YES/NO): NO